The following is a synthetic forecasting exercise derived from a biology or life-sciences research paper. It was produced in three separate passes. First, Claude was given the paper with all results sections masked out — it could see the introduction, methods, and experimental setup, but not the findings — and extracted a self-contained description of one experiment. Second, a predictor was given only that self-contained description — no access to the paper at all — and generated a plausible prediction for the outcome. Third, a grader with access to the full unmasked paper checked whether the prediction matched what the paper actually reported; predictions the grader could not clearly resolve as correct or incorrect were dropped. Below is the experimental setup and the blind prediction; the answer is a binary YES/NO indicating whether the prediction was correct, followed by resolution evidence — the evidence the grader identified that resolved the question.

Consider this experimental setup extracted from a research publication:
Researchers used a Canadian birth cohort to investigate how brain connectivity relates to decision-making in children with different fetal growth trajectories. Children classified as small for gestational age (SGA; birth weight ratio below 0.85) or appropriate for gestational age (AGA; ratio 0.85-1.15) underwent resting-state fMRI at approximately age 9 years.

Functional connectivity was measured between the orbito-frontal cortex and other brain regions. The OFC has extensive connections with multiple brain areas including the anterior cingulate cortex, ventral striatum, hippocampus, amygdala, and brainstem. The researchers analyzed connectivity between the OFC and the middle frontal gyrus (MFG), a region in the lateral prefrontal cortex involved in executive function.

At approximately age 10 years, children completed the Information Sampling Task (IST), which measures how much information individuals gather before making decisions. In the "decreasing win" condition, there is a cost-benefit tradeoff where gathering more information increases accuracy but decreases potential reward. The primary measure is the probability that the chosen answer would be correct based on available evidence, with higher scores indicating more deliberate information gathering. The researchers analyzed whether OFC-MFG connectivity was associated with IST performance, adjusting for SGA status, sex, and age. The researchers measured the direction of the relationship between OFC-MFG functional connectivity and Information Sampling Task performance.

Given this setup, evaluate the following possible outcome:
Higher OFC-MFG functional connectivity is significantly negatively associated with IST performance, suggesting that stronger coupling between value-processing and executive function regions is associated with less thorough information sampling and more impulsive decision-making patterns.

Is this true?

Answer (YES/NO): NO